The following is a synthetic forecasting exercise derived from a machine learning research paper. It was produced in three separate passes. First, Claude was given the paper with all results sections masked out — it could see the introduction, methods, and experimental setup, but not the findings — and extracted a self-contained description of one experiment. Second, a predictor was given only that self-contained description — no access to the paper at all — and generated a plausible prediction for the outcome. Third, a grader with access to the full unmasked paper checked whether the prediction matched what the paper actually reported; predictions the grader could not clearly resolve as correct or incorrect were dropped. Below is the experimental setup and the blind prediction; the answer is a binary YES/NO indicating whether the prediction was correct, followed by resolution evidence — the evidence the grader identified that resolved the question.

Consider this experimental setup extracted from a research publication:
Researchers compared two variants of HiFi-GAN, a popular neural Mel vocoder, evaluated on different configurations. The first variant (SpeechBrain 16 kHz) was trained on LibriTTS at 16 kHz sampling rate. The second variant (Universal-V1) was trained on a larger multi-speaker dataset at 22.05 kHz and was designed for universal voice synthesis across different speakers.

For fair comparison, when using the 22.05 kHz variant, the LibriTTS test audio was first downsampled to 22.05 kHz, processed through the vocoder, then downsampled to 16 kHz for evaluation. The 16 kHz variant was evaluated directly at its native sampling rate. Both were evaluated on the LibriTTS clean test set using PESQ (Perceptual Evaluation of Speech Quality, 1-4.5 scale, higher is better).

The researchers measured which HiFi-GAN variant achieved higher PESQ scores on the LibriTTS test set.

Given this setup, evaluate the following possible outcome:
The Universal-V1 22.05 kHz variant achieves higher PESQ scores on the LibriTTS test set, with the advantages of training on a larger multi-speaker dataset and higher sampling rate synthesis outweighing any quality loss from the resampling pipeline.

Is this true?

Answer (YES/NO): NO